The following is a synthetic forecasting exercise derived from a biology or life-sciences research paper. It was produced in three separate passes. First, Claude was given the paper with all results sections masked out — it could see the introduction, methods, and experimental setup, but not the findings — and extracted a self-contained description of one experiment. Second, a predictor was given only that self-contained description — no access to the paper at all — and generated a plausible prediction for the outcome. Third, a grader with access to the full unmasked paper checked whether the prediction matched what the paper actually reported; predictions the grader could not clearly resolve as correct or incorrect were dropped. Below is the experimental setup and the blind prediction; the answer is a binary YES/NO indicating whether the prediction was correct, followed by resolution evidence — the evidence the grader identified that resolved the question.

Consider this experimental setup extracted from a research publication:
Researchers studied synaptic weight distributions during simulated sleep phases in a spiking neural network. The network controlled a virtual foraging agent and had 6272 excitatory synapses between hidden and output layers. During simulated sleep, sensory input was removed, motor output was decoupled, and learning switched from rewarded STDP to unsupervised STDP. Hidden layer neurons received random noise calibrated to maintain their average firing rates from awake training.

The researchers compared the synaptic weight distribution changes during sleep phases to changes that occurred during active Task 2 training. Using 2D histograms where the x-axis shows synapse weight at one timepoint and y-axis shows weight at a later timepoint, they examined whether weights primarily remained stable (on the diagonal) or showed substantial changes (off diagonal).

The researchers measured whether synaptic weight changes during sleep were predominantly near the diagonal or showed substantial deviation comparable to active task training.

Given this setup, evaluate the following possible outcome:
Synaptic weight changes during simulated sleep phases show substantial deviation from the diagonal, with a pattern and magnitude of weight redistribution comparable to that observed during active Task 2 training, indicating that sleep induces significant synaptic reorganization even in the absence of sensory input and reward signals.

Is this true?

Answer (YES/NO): NO